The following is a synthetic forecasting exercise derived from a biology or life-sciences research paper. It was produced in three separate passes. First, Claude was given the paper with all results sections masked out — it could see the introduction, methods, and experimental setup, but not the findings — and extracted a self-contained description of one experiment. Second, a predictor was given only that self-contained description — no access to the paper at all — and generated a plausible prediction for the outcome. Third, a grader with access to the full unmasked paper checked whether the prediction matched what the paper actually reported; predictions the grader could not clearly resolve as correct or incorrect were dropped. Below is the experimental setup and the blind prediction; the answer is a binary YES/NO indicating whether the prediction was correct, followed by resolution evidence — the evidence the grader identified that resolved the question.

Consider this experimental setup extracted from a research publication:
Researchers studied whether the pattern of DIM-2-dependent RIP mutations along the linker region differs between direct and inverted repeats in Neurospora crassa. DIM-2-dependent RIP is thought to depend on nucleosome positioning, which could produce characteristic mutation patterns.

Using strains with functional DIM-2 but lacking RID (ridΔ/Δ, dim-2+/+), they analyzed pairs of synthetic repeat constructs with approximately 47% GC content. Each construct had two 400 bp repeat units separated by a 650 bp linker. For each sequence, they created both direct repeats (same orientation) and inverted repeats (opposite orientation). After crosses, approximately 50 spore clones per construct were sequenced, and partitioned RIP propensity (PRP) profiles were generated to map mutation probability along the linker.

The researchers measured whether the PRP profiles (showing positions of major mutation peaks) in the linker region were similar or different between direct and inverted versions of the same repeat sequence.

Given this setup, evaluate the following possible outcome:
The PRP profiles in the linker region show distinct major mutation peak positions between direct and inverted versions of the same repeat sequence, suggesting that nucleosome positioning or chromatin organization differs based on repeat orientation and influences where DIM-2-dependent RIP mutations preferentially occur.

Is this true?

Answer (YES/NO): NO